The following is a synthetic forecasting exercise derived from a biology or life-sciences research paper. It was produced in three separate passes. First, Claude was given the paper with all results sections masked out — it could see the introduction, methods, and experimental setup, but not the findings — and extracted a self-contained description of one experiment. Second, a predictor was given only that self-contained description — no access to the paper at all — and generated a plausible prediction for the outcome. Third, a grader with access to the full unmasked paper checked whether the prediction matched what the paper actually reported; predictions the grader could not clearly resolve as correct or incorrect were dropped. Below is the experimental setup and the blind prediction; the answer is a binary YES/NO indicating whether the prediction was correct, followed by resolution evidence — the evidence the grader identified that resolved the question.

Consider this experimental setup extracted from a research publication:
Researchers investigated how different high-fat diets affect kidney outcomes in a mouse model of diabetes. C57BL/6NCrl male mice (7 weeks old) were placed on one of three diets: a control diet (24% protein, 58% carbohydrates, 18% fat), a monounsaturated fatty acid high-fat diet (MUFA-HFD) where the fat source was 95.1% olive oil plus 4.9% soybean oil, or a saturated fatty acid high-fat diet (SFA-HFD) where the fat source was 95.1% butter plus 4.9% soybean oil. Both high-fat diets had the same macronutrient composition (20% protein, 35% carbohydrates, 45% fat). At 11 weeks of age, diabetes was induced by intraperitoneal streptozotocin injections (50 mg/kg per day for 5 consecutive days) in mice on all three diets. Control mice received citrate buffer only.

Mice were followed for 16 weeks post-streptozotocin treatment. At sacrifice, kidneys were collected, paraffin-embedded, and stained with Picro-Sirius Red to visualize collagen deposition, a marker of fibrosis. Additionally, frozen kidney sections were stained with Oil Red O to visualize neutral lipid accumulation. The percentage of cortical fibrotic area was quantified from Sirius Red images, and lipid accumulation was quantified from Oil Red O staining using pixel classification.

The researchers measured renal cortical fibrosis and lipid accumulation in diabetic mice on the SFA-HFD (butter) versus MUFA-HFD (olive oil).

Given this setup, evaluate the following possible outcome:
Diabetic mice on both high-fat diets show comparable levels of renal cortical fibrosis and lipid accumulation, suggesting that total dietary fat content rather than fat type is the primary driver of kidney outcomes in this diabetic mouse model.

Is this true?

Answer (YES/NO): NO